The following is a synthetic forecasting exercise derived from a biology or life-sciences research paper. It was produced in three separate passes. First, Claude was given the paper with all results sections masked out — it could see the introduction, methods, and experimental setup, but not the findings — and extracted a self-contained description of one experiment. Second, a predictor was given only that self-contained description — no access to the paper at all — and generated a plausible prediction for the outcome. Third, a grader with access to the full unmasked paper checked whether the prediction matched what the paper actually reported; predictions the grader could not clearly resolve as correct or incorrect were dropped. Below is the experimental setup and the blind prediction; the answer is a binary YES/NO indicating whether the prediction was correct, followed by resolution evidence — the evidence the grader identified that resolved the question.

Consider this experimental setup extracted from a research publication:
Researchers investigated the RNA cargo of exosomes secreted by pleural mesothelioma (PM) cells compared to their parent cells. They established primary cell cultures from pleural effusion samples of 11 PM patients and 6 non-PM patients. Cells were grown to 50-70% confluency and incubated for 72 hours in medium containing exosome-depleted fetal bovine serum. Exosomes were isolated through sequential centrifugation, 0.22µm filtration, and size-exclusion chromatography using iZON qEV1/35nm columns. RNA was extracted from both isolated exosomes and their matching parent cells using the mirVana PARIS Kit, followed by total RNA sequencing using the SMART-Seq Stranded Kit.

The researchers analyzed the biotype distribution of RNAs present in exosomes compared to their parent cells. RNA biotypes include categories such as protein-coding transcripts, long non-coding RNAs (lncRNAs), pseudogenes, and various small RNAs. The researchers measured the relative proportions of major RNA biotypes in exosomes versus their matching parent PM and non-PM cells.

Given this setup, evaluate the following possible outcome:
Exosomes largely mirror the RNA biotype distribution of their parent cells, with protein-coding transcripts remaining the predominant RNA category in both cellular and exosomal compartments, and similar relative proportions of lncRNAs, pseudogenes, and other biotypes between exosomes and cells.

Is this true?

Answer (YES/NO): NO